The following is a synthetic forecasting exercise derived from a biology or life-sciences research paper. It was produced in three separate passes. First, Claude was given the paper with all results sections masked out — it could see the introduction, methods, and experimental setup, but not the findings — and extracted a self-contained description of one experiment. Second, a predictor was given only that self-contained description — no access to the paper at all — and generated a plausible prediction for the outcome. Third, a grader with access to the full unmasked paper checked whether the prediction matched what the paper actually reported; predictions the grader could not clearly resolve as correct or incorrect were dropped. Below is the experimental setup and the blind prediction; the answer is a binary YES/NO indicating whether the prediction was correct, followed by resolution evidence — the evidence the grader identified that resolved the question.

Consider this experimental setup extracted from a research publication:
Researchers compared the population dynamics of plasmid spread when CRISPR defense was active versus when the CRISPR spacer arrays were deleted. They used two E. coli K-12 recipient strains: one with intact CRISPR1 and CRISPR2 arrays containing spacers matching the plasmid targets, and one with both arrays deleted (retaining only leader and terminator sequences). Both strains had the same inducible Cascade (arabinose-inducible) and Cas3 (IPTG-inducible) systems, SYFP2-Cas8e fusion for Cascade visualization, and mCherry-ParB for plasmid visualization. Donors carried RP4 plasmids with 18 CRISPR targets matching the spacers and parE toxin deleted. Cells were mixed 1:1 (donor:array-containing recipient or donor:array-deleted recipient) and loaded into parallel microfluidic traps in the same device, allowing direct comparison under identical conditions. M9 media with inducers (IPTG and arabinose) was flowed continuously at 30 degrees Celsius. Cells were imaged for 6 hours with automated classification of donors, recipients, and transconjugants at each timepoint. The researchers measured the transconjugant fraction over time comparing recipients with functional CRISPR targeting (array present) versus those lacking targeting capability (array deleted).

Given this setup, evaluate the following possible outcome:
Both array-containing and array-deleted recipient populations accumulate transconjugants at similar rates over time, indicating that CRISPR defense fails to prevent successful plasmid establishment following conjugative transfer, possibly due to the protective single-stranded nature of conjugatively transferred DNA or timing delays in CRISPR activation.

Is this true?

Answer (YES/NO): NO